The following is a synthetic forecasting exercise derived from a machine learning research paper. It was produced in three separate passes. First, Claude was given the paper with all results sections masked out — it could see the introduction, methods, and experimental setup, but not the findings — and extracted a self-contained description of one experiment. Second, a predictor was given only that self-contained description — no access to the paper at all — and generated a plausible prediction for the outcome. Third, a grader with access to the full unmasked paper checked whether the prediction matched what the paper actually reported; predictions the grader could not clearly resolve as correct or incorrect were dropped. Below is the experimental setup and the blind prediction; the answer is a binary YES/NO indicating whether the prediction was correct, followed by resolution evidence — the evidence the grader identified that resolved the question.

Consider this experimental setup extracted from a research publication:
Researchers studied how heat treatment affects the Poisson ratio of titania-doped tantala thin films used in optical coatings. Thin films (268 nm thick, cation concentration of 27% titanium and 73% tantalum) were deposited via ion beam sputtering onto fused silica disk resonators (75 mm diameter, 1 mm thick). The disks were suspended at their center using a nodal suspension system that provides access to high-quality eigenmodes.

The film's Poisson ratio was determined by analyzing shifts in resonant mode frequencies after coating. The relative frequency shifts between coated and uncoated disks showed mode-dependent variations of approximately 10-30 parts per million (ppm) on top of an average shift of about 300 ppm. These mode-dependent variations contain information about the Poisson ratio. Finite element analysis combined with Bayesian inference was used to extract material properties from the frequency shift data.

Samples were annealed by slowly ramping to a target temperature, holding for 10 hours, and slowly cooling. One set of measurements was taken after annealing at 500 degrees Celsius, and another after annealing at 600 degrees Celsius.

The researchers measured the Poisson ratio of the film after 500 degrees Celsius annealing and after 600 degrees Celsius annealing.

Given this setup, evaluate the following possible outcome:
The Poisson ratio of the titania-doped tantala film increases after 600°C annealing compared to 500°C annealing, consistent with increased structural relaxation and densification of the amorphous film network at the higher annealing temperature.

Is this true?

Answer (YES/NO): NO